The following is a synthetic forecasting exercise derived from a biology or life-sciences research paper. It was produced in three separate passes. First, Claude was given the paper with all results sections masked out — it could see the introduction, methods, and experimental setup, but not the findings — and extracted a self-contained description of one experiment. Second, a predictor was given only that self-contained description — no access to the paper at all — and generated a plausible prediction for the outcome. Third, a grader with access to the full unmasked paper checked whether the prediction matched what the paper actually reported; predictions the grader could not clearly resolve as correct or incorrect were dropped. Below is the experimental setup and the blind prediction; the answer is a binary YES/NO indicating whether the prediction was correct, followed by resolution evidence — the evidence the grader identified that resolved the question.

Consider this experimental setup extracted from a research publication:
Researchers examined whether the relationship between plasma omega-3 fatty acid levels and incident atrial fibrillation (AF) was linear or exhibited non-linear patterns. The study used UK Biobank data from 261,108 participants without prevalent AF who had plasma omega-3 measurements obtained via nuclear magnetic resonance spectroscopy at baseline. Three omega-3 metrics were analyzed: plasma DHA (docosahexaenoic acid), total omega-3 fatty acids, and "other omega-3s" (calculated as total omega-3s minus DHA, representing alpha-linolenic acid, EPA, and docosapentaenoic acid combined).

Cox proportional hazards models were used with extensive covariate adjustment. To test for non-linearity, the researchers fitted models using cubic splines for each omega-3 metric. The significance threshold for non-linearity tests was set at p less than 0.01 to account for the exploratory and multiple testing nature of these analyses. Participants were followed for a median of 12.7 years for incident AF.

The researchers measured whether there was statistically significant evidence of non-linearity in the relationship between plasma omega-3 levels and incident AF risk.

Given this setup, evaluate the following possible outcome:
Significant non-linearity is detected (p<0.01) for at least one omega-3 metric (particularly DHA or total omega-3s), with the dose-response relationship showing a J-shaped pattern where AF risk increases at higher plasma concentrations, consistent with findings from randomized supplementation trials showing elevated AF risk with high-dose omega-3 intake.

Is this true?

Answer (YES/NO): NO